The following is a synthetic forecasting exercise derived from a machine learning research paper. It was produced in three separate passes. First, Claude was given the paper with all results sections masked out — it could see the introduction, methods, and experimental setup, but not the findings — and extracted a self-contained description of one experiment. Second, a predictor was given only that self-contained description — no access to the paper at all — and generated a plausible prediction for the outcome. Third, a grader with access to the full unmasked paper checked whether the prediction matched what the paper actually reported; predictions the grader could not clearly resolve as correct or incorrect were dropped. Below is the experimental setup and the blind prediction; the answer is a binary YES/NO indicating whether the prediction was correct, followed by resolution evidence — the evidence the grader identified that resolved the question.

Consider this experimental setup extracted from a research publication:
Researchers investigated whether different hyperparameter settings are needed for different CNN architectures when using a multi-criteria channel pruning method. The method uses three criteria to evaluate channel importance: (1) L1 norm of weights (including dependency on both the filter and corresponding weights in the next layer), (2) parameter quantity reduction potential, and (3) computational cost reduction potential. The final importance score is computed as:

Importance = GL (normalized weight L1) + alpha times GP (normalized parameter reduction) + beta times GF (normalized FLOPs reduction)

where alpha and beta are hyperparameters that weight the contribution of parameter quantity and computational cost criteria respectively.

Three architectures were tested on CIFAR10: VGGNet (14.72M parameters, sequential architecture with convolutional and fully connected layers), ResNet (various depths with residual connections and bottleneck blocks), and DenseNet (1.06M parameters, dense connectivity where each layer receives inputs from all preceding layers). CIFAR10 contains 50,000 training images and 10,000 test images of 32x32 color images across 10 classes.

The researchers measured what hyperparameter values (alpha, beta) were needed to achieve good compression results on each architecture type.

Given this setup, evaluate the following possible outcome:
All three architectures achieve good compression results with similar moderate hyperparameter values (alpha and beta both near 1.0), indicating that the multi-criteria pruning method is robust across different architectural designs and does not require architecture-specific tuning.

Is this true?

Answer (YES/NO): NO